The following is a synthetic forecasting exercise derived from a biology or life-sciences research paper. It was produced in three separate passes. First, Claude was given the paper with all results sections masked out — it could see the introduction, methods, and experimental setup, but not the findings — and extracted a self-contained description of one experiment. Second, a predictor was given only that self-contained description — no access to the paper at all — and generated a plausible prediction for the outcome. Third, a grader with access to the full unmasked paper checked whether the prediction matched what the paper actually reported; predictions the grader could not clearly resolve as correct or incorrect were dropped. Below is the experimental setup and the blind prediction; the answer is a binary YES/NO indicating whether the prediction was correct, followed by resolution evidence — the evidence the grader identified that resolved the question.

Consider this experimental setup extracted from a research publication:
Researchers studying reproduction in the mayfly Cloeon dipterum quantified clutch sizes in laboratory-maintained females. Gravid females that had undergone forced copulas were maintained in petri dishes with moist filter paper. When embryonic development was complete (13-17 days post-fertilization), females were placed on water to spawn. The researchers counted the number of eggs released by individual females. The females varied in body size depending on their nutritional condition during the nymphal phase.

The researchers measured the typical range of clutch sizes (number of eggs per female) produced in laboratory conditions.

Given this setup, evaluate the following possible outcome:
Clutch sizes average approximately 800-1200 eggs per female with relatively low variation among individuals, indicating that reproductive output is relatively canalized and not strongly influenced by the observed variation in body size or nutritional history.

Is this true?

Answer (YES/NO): NO